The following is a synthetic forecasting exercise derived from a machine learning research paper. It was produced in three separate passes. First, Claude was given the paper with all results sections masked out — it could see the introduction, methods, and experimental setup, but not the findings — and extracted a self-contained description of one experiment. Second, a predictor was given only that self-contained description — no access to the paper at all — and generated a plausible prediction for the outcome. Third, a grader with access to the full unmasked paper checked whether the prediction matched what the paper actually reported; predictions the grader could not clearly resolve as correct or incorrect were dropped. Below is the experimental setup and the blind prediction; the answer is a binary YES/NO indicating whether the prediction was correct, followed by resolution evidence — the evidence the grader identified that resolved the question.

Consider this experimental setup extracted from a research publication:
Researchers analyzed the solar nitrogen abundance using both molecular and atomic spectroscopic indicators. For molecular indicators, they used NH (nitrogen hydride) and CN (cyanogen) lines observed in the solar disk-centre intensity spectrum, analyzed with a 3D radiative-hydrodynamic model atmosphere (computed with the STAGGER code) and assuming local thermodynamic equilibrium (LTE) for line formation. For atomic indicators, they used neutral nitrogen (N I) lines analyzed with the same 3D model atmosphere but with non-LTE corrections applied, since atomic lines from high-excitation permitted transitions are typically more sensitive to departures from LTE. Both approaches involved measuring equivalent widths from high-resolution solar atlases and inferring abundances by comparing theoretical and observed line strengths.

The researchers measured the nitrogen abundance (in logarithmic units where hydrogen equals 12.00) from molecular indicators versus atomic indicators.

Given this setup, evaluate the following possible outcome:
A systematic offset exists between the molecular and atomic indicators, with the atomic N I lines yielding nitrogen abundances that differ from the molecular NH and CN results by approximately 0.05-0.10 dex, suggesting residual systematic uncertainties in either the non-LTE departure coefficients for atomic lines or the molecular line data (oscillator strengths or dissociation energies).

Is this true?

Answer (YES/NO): NO